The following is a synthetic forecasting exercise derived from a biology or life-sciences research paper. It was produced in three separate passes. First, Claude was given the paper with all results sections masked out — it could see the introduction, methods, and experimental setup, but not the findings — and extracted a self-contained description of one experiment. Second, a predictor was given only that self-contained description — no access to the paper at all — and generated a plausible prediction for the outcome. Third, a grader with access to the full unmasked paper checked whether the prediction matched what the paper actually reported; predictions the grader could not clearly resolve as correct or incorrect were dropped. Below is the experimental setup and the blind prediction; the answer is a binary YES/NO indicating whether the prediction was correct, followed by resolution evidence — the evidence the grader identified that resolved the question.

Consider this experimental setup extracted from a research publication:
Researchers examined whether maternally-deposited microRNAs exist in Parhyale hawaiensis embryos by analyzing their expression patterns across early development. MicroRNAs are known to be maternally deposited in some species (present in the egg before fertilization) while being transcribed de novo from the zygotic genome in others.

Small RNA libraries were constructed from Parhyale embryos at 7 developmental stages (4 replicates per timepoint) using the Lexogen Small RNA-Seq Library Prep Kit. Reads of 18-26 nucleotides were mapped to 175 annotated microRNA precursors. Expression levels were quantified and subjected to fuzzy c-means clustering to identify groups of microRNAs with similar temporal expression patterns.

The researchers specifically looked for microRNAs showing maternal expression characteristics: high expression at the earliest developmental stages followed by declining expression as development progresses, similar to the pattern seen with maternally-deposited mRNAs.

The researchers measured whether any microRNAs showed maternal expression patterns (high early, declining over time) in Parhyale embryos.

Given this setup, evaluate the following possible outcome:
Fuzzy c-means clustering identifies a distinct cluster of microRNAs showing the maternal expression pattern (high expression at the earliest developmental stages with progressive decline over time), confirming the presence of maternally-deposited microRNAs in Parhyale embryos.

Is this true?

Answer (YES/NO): YES